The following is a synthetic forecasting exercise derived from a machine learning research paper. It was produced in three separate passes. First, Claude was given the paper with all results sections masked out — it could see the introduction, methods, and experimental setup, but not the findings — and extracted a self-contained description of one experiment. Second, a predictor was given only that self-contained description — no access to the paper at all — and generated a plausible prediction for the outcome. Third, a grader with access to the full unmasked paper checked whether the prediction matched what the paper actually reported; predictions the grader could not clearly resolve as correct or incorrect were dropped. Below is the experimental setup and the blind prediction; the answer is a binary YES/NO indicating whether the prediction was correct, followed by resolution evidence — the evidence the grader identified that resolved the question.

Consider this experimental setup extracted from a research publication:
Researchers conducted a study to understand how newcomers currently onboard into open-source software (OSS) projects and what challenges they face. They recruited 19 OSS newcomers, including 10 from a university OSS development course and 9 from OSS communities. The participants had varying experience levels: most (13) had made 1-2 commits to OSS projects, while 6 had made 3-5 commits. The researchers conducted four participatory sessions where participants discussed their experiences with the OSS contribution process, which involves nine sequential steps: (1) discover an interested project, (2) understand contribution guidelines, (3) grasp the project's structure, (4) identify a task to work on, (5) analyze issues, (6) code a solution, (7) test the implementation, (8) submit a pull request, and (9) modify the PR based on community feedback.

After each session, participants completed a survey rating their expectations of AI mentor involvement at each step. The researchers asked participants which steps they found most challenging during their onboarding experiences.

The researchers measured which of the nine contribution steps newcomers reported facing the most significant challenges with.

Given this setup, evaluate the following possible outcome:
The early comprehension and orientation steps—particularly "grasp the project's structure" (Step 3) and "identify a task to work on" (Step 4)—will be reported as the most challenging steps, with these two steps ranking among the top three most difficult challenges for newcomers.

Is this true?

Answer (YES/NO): YES